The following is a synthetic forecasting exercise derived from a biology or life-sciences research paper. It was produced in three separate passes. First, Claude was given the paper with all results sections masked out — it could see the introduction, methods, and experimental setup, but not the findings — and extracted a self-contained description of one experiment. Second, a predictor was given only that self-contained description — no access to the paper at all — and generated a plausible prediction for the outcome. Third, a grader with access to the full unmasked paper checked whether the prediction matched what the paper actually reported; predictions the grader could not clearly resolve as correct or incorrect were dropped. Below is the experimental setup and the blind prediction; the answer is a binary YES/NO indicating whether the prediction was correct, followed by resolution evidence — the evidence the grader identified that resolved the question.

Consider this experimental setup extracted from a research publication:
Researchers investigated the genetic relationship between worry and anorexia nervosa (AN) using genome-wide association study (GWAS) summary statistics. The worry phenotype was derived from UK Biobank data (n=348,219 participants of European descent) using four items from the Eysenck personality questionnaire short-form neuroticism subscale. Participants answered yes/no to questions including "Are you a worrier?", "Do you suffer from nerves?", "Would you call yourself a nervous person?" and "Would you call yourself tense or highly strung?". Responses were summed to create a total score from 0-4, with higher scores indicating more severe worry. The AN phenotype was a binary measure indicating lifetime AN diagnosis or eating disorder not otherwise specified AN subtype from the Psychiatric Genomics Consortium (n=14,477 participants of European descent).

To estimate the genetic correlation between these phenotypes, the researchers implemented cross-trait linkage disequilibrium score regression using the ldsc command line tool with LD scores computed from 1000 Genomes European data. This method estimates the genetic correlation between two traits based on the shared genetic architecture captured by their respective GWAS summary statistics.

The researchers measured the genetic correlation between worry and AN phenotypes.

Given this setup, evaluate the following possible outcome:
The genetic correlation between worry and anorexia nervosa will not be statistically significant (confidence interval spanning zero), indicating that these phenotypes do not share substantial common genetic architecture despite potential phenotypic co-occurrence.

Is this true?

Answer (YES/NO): NO